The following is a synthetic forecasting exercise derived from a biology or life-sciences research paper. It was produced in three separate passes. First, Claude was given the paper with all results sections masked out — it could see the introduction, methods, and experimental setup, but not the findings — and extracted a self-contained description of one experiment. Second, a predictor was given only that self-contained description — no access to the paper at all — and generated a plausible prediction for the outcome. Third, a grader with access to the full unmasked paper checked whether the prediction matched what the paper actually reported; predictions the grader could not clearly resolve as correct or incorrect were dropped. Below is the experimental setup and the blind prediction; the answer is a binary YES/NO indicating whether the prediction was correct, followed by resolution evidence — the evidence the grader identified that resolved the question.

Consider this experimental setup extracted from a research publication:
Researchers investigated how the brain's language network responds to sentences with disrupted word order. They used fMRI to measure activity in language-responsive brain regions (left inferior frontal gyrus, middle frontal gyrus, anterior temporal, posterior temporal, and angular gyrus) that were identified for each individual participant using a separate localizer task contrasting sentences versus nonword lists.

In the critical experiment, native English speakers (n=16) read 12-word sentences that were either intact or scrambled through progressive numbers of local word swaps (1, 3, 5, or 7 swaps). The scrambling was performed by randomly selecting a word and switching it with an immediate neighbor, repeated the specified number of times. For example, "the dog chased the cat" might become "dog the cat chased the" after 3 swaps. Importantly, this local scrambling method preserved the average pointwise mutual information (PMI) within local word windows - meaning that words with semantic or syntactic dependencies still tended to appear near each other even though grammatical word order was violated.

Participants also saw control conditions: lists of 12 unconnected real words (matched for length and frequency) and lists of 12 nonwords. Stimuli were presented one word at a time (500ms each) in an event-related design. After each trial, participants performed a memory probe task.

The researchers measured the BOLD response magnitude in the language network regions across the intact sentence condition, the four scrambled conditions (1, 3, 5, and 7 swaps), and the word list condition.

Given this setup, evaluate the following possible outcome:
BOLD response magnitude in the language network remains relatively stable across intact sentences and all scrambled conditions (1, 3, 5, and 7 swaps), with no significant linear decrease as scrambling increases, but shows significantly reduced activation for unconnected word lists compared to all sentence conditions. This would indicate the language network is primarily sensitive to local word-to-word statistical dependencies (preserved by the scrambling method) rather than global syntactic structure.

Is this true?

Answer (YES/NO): YES